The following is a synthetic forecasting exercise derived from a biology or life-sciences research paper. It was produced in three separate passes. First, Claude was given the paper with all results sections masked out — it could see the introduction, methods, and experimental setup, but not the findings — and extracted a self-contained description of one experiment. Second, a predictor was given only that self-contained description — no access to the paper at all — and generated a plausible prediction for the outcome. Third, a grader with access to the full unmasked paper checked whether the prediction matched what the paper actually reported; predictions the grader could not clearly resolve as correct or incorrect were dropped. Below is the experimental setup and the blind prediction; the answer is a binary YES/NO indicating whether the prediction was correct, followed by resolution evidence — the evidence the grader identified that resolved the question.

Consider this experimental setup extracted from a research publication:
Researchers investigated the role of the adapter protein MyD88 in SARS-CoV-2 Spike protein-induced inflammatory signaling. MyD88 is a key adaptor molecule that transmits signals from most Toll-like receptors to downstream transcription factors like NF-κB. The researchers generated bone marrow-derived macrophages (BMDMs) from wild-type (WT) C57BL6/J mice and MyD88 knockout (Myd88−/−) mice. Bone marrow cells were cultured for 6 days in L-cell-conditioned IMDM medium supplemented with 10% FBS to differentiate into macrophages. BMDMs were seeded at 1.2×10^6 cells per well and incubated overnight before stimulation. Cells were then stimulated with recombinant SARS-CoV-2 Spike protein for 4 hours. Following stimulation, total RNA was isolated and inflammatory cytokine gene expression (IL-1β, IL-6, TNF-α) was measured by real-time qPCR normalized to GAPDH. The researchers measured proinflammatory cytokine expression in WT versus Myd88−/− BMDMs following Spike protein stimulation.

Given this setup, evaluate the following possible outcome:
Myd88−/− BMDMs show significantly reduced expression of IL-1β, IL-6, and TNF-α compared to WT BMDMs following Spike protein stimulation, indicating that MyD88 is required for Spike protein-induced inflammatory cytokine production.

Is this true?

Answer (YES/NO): YES